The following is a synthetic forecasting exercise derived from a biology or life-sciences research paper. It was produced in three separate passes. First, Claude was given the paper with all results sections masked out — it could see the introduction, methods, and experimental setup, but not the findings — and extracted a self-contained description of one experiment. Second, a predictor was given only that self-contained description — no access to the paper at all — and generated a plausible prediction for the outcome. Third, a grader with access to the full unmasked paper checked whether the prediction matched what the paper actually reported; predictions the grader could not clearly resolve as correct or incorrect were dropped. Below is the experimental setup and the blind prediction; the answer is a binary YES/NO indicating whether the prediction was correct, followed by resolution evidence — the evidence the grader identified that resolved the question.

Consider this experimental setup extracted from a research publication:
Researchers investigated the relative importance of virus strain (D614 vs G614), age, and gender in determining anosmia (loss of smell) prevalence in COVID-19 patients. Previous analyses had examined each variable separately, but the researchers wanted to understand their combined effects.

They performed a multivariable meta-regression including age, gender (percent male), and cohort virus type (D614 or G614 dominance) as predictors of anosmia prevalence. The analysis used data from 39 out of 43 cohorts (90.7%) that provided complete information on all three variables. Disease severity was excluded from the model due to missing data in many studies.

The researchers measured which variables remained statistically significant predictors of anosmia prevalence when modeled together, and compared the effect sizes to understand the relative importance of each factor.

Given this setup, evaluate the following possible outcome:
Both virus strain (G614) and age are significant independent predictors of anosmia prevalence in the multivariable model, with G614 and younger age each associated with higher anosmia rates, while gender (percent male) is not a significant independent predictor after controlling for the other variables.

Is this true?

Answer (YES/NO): NO